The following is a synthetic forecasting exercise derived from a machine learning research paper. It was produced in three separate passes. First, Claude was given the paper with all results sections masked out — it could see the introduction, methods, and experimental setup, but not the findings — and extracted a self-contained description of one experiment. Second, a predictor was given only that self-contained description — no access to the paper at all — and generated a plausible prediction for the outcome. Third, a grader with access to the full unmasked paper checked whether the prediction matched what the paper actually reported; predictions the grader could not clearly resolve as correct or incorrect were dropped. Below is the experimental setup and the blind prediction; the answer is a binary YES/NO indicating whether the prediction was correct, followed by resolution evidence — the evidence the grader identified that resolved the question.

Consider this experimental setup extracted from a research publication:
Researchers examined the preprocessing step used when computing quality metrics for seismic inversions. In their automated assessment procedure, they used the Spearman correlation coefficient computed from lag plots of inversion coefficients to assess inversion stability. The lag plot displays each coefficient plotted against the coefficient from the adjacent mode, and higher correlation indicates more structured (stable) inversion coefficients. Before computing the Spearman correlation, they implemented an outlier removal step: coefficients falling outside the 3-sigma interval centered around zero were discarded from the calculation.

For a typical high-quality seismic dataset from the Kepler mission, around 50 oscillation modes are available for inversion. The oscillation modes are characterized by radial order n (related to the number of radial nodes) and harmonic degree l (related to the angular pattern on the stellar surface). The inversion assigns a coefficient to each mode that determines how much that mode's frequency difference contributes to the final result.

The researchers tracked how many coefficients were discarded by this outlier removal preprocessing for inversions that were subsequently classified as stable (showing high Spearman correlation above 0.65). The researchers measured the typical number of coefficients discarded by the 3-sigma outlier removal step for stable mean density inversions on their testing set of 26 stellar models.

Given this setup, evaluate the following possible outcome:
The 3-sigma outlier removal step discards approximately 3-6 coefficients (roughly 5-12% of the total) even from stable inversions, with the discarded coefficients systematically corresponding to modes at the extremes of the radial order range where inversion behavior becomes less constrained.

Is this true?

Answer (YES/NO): NO